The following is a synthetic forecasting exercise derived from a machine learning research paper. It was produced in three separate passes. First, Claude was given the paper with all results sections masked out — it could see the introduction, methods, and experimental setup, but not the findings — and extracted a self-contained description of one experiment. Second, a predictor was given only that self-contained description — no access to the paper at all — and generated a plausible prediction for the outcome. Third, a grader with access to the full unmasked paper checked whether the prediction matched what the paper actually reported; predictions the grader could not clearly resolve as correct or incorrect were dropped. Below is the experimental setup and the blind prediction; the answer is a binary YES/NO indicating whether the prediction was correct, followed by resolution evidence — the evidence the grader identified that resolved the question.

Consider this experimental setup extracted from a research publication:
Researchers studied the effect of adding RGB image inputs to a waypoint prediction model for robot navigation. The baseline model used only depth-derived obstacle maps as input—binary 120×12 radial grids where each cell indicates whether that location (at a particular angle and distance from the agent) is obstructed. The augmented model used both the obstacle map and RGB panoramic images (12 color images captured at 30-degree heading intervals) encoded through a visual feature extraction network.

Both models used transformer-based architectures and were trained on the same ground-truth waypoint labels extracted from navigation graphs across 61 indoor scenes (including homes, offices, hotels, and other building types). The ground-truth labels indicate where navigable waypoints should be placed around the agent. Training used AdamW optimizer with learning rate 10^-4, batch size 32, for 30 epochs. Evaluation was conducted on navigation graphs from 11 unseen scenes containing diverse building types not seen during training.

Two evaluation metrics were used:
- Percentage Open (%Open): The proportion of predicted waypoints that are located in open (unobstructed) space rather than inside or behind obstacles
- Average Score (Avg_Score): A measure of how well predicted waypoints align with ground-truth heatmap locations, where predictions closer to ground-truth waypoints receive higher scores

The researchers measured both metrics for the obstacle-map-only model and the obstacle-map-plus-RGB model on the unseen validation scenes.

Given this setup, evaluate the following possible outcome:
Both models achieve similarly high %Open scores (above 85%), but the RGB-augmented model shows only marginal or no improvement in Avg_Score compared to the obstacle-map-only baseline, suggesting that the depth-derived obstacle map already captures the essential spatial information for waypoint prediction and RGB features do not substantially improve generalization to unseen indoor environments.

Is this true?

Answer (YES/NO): NO